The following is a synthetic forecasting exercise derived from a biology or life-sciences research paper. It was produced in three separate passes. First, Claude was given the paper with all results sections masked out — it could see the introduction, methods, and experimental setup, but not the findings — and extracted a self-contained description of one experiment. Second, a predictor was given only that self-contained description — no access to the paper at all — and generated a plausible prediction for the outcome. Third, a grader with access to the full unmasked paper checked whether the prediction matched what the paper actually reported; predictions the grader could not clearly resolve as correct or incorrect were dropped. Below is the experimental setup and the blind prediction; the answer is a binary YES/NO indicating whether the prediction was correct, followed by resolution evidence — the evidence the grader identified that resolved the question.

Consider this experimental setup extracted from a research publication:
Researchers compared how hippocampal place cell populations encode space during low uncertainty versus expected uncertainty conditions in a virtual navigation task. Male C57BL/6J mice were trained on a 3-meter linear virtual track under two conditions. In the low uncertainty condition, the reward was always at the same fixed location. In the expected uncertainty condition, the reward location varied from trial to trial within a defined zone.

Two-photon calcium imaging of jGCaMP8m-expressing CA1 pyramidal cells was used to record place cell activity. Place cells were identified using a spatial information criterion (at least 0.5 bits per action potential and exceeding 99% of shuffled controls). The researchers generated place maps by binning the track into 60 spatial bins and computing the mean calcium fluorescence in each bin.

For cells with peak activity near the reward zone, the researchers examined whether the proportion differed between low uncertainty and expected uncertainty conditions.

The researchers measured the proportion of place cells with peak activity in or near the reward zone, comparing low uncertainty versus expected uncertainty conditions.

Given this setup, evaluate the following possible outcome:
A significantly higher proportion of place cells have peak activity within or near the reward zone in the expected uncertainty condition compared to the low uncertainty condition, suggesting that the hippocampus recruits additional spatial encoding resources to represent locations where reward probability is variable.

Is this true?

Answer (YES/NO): NO